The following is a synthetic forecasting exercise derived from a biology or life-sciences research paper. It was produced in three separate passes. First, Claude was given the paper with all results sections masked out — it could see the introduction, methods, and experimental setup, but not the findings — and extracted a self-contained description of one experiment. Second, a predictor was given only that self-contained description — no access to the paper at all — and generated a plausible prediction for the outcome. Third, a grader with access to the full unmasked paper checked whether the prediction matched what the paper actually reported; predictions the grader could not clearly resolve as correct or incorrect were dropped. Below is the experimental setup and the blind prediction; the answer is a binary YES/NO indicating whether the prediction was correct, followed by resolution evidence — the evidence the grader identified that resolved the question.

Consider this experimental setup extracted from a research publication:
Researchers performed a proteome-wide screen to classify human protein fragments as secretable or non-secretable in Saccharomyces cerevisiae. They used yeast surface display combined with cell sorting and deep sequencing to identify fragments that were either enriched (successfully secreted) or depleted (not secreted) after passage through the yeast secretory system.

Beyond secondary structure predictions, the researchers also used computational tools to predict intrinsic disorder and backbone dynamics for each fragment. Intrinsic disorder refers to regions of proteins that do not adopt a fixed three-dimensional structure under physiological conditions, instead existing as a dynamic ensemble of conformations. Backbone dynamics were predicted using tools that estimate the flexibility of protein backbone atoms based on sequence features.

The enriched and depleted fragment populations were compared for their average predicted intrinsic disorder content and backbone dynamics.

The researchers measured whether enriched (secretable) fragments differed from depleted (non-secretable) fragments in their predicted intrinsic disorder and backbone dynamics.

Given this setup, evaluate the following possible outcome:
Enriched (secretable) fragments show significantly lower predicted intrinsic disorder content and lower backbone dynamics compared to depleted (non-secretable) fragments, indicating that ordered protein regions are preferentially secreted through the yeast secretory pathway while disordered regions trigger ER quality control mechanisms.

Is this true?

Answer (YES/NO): NO